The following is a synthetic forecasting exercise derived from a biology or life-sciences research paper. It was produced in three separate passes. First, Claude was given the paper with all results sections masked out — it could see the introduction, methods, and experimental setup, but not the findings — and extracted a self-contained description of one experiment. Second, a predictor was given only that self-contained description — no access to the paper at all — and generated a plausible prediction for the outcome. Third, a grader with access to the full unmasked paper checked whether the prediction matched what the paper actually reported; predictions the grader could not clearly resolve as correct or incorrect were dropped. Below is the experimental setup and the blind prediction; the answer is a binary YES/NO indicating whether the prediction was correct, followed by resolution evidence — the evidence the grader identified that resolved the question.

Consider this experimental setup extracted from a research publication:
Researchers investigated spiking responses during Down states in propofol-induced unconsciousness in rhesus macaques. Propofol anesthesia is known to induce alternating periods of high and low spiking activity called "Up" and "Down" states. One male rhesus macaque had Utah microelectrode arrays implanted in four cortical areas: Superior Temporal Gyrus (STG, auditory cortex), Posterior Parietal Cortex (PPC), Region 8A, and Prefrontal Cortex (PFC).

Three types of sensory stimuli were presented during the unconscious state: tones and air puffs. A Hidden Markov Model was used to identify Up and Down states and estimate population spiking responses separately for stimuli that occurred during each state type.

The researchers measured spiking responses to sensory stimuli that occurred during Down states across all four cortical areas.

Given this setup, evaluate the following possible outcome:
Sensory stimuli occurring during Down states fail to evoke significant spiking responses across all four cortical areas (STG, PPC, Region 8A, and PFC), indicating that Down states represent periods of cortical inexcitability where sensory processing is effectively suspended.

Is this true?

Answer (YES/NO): YES